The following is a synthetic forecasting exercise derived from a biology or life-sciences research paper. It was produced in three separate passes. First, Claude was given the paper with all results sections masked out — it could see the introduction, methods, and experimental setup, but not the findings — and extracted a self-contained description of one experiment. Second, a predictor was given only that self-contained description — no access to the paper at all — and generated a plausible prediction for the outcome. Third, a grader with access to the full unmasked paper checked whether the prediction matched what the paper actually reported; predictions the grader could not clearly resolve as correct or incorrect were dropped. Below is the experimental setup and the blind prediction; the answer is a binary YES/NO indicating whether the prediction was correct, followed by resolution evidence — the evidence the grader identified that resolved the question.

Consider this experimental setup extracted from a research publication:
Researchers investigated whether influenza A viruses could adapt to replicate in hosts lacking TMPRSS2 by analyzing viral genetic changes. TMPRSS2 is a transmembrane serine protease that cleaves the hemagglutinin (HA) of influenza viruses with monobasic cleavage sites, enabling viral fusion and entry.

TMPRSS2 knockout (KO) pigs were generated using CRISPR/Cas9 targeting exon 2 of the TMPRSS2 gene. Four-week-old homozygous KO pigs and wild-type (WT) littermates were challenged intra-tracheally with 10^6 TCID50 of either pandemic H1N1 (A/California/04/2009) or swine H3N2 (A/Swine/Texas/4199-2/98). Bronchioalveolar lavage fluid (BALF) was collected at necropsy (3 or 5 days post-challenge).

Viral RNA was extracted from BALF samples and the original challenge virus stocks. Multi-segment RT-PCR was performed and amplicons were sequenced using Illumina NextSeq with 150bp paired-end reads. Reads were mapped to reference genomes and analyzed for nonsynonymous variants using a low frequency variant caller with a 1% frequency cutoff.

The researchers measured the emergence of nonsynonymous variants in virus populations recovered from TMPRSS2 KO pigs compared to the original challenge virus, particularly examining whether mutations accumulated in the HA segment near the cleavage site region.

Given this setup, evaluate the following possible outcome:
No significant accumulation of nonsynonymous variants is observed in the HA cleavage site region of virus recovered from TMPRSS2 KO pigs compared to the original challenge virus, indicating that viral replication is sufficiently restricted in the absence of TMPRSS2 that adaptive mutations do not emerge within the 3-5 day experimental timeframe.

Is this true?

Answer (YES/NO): YES